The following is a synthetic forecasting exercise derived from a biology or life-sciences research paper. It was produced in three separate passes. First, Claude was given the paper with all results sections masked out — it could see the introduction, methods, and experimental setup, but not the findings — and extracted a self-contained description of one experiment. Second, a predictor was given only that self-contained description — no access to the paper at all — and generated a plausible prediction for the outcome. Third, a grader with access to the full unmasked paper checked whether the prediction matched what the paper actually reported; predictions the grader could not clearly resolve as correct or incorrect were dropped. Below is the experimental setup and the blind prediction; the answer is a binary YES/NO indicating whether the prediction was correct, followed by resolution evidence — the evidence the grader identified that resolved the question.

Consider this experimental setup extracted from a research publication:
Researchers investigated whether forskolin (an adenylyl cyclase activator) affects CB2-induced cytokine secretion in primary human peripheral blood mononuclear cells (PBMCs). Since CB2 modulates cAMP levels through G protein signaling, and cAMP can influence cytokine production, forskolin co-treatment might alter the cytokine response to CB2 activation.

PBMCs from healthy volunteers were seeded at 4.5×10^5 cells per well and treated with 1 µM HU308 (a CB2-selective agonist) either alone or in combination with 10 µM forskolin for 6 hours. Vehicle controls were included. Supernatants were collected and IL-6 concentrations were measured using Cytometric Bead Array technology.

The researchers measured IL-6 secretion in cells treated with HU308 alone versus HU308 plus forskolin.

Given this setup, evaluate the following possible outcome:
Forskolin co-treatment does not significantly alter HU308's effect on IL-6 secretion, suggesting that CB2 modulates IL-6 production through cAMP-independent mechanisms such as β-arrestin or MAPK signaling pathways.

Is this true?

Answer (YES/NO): NO